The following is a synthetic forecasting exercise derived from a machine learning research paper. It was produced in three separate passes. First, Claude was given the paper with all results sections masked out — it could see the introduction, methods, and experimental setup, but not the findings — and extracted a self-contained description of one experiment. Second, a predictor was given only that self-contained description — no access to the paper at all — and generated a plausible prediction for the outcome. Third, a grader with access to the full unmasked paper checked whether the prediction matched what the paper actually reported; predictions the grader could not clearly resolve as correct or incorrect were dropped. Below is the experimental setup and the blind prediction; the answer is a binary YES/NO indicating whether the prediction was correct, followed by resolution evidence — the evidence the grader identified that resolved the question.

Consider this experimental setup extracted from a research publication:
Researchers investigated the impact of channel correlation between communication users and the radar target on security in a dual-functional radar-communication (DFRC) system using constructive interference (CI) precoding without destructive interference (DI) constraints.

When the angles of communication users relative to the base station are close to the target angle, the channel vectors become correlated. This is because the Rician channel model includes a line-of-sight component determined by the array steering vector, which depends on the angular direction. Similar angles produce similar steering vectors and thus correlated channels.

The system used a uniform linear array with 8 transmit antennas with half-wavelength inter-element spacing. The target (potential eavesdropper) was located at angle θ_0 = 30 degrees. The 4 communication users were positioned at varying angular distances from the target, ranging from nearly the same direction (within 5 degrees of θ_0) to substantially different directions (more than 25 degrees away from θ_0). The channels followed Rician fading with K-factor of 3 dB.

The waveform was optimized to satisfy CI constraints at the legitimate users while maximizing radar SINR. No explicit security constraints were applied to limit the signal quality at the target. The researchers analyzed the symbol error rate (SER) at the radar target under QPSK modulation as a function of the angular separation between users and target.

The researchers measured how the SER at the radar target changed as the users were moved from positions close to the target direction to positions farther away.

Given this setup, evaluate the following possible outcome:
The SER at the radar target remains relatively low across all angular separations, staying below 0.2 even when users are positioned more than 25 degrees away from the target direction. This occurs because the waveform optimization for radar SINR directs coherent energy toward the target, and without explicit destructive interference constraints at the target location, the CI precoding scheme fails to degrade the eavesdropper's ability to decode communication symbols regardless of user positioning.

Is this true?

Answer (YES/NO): NO